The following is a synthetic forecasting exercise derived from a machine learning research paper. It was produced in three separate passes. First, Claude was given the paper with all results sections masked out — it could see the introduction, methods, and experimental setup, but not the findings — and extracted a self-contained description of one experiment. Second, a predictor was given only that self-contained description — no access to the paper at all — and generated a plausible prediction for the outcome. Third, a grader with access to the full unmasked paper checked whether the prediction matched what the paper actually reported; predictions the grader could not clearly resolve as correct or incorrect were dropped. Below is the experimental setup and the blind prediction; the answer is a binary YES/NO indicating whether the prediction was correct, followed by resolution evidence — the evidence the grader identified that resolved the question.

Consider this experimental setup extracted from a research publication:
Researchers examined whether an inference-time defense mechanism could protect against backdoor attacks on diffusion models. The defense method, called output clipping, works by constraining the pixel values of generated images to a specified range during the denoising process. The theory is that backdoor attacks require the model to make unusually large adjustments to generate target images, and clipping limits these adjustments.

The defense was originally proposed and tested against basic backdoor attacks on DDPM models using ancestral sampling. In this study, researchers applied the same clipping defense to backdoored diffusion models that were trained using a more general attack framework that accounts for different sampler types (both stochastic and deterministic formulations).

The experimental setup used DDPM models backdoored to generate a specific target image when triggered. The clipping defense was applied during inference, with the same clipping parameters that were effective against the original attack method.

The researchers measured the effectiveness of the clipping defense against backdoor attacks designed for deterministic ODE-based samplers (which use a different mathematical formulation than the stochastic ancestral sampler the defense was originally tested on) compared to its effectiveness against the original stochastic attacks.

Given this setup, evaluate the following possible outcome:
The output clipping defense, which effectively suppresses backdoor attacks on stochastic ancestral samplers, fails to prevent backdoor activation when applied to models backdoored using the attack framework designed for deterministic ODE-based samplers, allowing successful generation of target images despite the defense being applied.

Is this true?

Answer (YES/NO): YES